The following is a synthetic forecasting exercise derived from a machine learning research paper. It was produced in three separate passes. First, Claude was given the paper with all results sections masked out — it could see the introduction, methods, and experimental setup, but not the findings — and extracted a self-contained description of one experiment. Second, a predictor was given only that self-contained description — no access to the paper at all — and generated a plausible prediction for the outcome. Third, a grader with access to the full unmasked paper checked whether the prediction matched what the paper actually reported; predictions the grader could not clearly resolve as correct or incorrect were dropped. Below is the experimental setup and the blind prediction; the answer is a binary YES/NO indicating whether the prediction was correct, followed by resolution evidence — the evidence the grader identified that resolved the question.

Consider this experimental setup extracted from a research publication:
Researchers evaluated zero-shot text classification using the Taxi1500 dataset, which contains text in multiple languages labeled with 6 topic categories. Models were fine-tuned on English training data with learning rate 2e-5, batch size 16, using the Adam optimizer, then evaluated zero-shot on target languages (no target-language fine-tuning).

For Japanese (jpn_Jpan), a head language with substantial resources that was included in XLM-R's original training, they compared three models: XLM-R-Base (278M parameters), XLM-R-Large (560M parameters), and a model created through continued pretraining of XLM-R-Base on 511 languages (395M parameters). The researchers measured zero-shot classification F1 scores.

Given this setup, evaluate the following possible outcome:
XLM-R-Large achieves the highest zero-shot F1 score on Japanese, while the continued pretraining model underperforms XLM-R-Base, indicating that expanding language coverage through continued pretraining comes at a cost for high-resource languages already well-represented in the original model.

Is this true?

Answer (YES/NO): NO